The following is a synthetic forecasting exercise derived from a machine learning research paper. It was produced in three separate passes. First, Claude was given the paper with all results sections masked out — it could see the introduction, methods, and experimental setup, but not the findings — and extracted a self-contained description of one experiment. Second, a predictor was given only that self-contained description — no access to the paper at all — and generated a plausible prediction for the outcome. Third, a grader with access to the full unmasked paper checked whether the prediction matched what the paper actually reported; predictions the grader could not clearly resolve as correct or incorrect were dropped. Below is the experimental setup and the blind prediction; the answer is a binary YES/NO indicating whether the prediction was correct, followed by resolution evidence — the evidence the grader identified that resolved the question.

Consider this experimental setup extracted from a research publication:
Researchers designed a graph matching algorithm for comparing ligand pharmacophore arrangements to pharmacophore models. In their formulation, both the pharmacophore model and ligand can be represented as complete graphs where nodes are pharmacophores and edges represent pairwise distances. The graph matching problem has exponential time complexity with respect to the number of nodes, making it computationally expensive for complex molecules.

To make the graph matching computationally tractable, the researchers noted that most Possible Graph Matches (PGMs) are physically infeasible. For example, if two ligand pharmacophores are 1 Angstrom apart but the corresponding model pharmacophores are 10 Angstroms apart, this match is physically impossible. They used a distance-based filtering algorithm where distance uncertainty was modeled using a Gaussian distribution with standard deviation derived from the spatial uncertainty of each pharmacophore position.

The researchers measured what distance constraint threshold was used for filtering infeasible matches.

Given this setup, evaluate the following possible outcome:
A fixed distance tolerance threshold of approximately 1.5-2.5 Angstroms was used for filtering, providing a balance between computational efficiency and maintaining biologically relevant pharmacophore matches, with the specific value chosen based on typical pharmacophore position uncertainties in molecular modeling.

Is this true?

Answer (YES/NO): NO